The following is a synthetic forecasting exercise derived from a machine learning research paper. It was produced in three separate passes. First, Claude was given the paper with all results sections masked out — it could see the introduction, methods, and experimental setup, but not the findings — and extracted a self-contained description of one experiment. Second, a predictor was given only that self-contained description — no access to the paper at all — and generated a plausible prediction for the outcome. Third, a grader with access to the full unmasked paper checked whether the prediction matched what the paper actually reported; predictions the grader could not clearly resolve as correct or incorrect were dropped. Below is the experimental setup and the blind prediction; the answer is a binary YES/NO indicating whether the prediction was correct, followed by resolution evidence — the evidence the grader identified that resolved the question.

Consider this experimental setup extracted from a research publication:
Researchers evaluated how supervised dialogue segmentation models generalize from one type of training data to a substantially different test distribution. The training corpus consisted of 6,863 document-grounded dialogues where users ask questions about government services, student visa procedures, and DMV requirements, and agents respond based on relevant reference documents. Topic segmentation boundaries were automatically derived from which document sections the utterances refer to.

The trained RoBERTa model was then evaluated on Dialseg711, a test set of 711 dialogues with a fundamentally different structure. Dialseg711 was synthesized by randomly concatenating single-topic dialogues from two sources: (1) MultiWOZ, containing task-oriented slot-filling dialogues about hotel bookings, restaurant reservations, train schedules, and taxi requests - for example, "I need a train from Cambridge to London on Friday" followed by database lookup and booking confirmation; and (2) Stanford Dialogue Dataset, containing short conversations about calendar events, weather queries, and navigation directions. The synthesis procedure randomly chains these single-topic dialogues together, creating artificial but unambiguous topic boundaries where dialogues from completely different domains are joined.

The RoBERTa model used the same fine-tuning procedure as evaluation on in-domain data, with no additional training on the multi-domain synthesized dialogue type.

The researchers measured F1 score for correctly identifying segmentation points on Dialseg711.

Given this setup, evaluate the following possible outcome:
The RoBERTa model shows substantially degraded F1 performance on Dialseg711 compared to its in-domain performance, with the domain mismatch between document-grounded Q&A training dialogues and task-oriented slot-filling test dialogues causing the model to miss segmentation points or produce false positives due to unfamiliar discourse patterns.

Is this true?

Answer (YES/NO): NO